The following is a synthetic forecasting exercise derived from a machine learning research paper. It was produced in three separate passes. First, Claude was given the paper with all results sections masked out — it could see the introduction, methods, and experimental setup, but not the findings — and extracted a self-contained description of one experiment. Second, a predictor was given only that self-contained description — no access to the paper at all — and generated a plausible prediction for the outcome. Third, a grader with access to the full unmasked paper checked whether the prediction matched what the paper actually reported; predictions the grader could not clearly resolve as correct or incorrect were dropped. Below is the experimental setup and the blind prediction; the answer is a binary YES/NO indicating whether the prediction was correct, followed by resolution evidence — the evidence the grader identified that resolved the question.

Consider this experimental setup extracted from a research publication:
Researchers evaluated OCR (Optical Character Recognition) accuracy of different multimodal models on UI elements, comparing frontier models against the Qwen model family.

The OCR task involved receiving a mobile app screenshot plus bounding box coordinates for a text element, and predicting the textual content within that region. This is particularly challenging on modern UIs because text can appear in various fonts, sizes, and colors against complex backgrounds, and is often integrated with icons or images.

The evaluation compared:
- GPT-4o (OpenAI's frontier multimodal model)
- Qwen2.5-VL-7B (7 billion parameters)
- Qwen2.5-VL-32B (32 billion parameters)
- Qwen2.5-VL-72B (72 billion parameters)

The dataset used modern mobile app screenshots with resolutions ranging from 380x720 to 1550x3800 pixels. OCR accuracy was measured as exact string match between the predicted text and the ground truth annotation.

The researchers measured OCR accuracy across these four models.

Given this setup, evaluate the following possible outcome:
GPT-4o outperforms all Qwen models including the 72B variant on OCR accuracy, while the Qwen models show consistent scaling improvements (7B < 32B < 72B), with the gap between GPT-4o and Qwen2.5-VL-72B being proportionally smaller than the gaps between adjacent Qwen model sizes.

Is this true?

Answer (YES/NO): NO